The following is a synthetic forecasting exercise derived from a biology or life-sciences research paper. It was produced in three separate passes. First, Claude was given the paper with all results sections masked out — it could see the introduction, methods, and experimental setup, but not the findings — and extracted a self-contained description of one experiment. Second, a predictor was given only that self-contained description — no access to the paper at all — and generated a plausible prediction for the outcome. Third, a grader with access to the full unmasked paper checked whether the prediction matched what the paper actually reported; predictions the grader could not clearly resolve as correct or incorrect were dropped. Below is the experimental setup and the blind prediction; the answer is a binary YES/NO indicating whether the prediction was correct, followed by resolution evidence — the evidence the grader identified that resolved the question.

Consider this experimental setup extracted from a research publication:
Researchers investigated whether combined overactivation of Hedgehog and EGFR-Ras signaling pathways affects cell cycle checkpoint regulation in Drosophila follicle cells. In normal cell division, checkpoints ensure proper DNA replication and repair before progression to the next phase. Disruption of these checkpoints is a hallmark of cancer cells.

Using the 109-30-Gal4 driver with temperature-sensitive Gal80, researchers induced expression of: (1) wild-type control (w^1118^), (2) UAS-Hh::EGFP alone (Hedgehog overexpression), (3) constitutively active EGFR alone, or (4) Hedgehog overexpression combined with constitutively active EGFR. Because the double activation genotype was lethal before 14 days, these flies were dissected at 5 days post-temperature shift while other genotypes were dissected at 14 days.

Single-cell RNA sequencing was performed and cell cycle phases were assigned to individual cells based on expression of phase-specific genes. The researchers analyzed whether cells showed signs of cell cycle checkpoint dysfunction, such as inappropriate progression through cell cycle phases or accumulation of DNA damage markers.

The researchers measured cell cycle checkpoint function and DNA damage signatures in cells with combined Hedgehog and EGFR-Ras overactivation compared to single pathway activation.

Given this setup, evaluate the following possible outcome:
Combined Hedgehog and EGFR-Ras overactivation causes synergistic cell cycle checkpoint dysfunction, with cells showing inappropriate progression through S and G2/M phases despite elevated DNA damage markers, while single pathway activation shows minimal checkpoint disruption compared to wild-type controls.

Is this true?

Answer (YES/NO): NO